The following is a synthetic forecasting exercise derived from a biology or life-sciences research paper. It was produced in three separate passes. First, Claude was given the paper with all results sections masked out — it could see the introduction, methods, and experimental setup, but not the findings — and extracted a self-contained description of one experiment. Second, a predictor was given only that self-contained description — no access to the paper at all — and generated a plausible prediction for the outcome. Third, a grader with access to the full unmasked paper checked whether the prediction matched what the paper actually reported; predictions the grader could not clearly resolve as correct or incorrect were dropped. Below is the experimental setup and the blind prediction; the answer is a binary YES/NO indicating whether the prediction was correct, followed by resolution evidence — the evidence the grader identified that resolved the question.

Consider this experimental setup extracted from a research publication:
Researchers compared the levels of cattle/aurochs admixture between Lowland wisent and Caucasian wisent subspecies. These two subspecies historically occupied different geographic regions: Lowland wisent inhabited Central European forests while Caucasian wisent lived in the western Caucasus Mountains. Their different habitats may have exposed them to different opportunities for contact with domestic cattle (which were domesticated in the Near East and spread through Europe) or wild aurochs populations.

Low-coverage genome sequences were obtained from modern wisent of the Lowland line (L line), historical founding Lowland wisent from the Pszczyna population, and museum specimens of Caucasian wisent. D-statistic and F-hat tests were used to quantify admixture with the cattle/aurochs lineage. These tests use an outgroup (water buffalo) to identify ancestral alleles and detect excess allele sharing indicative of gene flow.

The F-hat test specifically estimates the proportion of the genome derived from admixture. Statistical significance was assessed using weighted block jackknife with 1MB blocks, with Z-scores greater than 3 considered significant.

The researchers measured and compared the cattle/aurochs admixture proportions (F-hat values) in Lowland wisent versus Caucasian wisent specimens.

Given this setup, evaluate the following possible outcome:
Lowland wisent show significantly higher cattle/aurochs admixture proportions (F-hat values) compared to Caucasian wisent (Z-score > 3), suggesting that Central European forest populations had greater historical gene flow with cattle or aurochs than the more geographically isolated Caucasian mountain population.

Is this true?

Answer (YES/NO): NO